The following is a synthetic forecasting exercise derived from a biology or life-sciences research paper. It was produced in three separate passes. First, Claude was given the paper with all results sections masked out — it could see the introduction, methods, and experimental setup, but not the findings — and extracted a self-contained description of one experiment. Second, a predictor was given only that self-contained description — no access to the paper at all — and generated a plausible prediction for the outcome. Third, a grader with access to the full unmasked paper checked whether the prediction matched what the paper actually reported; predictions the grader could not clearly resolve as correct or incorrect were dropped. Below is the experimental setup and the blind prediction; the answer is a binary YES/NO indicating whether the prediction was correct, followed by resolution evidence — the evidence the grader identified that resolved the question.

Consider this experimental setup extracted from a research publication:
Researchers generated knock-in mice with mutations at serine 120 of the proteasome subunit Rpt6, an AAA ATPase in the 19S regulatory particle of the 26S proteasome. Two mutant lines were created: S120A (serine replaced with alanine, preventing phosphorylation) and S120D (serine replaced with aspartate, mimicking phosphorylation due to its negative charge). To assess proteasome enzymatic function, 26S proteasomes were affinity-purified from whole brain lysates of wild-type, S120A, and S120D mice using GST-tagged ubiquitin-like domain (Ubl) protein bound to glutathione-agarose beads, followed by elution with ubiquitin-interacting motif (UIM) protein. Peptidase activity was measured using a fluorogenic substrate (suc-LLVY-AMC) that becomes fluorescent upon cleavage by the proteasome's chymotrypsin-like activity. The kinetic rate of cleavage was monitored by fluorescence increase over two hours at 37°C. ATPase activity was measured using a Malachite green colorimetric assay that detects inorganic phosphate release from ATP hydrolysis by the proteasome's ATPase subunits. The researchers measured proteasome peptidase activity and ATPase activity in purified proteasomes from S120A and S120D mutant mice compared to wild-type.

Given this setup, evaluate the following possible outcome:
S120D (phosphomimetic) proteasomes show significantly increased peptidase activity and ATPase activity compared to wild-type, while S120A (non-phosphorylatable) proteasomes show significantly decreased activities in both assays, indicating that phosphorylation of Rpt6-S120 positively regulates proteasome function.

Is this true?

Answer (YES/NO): NO